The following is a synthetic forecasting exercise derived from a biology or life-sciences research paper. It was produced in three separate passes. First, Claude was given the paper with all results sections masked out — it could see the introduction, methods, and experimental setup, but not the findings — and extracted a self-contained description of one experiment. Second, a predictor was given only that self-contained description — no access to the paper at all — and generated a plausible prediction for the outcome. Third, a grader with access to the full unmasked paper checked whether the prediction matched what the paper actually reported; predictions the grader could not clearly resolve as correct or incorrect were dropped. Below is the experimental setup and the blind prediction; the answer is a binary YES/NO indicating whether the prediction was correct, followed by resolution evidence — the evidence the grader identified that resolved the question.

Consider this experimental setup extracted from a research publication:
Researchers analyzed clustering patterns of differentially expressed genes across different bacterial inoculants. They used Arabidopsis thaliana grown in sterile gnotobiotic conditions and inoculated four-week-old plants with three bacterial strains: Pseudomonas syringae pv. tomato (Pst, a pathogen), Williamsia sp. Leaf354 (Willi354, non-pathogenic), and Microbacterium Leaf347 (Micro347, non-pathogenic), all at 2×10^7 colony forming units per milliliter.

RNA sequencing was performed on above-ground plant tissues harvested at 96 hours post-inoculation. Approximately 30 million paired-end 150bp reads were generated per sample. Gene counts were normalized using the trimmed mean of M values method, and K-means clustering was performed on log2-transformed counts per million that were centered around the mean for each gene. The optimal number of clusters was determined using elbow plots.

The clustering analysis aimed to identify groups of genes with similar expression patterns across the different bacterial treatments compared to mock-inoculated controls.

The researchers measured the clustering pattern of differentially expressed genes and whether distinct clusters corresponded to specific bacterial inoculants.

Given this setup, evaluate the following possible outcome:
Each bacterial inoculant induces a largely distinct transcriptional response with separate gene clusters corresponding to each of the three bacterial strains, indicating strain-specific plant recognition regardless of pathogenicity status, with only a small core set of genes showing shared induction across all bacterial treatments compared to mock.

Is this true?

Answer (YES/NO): NO